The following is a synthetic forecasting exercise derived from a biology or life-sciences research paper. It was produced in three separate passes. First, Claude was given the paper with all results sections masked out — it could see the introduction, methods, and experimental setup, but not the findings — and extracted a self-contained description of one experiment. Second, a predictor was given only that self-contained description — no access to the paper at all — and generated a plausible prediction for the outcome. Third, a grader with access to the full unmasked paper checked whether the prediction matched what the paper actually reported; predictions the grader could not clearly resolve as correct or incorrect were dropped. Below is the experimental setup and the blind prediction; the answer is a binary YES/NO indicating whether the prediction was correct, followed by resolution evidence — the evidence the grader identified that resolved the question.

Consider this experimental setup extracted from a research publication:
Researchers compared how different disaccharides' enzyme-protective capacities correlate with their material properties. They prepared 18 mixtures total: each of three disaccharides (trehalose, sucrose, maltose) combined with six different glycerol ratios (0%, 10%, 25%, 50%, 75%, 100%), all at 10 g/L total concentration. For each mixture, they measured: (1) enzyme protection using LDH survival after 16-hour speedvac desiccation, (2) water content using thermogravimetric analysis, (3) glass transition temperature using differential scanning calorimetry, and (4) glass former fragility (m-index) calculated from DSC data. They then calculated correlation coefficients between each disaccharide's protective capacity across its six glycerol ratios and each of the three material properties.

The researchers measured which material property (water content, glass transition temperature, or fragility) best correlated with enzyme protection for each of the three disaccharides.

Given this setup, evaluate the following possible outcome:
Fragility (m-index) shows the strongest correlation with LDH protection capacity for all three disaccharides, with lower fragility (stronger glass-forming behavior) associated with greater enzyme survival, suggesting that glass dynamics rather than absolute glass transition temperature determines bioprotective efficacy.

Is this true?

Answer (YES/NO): NO